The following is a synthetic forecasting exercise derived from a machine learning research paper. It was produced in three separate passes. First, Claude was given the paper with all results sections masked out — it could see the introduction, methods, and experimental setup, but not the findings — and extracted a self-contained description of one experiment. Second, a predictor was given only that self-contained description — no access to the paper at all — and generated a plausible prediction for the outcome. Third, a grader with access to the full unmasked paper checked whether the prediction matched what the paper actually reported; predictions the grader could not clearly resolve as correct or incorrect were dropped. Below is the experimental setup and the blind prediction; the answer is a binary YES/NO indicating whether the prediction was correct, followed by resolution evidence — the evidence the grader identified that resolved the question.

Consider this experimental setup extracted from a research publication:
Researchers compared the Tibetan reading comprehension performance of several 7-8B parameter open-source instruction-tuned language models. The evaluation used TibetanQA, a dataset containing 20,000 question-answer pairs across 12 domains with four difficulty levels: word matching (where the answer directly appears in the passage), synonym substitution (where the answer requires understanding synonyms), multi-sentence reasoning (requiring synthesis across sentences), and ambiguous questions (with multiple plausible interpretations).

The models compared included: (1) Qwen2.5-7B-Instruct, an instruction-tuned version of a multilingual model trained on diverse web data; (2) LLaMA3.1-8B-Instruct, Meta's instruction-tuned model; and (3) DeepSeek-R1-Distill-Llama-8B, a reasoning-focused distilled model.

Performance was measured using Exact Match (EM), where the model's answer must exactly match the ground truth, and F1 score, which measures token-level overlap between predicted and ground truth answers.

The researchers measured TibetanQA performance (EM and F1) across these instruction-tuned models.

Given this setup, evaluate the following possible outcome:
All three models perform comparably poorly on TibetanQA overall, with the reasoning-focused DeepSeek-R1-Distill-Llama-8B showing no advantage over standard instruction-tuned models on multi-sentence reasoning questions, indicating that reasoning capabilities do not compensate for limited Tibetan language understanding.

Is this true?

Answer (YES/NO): NO